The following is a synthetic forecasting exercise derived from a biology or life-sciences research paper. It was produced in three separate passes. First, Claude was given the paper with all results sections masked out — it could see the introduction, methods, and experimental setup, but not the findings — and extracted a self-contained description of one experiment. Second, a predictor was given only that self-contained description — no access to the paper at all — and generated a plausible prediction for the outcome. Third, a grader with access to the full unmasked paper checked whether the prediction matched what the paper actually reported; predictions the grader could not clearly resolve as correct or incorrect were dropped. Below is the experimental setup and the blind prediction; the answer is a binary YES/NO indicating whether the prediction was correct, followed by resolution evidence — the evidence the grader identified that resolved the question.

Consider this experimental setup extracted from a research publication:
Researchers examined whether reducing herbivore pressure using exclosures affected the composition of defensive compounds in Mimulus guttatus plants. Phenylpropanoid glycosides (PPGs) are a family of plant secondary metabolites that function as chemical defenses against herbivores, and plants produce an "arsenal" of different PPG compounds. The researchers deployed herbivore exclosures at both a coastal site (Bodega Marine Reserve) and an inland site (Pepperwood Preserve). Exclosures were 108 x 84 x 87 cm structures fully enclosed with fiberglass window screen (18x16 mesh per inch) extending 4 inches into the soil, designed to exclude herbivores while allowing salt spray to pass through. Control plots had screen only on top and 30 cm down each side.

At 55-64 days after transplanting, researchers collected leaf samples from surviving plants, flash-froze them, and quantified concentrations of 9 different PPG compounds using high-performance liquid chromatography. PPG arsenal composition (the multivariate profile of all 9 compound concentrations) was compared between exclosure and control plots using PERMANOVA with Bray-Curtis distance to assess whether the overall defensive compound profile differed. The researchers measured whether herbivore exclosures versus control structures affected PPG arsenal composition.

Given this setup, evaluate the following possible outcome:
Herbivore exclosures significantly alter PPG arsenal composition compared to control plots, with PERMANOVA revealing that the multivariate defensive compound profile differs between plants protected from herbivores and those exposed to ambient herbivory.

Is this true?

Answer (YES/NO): NO